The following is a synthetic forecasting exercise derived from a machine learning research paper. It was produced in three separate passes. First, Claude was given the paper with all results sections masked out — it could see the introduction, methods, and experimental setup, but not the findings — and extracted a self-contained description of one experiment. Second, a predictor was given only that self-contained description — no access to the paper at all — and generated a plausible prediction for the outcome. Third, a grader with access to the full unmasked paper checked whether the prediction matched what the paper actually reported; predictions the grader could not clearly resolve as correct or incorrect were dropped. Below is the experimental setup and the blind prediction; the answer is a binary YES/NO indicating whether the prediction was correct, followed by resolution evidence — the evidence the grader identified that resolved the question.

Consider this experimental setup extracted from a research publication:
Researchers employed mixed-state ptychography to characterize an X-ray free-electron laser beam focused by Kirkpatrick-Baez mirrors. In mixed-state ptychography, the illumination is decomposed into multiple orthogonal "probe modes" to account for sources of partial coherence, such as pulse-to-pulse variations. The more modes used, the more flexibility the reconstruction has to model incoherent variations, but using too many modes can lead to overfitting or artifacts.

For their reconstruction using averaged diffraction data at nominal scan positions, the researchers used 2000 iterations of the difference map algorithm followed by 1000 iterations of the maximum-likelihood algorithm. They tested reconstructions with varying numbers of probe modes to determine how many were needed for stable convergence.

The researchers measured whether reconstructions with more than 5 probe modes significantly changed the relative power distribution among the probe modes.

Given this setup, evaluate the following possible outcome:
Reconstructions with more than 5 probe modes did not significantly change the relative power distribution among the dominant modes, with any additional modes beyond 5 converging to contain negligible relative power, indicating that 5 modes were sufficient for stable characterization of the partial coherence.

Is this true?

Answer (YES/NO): YES